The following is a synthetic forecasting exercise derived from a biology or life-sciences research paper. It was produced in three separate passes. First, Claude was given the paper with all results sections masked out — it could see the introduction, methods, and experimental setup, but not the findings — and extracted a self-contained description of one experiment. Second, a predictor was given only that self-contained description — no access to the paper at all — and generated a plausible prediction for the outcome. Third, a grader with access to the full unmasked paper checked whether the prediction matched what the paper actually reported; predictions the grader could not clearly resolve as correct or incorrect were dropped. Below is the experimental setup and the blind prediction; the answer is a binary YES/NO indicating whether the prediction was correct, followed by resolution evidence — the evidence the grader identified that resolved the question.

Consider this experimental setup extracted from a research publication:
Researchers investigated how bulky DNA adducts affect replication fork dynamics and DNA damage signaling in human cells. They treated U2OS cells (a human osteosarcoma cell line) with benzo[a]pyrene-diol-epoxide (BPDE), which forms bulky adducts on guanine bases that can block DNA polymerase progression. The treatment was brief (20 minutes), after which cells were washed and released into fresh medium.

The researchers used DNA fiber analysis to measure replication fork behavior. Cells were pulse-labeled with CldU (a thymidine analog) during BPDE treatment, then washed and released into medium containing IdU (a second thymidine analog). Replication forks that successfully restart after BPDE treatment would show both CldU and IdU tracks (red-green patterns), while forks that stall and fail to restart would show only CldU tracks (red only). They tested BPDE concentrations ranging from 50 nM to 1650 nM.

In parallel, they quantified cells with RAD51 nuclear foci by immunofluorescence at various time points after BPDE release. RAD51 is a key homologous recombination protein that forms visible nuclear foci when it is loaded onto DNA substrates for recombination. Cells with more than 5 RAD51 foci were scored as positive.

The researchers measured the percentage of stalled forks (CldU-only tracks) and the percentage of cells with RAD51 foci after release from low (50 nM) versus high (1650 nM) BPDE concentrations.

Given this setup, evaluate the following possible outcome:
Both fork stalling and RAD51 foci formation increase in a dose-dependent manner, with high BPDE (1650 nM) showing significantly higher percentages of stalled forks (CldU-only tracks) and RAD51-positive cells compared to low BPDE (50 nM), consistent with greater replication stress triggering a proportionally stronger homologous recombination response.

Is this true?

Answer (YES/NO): NO